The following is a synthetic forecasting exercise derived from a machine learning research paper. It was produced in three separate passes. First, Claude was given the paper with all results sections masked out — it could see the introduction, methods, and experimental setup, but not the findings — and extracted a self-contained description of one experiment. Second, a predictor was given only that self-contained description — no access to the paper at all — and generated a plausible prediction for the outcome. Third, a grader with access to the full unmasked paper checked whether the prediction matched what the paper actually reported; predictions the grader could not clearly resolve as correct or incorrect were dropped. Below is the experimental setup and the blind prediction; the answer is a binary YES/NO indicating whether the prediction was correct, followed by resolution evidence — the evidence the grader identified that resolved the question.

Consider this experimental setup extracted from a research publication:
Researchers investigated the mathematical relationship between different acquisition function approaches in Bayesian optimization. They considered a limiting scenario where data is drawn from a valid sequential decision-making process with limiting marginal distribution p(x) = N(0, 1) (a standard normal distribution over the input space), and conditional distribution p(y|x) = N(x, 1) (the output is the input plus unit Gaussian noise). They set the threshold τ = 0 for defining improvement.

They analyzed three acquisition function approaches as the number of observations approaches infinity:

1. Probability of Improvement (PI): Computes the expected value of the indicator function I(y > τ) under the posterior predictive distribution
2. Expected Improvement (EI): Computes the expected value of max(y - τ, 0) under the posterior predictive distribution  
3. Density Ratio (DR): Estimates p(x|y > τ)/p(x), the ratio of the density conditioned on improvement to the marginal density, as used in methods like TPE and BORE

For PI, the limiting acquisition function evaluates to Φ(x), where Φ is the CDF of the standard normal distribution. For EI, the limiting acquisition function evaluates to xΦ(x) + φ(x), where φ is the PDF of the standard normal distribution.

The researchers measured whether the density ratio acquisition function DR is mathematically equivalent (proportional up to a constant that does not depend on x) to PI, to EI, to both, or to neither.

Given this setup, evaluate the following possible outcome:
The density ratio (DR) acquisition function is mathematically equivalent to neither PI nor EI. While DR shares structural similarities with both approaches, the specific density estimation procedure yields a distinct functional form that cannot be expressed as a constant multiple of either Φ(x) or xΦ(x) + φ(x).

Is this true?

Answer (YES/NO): NO